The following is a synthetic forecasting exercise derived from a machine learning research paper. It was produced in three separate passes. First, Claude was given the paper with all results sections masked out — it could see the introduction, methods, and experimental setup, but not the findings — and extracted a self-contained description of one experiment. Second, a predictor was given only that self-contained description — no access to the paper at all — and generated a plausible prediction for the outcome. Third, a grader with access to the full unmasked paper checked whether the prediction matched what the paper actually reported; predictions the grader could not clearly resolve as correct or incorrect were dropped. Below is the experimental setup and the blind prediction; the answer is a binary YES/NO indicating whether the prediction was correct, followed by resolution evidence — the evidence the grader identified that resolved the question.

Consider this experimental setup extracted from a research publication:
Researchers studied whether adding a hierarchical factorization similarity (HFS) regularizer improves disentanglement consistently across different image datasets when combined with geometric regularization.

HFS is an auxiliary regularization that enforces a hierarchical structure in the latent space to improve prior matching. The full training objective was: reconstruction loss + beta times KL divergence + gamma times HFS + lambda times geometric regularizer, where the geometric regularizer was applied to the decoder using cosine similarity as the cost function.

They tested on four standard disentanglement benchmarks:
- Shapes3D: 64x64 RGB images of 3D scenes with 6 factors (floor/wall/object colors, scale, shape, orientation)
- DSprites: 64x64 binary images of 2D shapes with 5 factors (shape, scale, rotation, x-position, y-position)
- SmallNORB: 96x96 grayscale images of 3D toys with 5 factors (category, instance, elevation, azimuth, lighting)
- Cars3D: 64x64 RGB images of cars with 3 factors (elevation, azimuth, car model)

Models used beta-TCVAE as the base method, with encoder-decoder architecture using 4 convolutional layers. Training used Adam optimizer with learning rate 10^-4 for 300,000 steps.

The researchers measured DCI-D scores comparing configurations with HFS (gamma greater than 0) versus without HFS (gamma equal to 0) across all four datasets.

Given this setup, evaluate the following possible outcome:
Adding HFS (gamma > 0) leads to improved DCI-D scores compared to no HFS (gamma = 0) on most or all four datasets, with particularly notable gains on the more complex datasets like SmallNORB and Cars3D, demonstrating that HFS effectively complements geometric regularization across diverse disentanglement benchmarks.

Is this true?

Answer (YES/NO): NO